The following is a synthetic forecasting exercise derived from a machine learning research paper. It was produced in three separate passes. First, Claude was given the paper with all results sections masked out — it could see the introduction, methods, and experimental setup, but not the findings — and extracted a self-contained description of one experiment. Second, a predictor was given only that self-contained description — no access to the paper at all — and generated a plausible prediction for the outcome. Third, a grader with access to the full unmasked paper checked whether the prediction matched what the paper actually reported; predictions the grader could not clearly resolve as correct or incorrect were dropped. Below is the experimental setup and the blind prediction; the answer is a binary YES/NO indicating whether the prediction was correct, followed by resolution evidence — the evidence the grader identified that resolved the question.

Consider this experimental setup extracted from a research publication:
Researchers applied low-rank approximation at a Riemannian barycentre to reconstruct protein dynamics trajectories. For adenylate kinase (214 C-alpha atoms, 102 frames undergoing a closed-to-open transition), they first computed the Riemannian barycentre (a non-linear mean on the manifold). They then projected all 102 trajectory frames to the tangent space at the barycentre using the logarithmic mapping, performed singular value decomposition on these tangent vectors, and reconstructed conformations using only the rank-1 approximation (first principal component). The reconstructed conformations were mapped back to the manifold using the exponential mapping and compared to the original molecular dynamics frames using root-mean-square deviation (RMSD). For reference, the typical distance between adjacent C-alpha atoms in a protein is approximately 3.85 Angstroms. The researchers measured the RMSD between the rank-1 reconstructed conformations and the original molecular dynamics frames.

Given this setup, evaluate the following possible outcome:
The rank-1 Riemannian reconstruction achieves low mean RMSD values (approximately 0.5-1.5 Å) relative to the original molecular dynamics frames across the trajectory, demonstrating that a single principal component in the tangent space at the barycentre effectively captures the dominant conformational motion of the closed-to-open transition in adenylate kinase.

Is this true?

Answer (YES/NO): YES